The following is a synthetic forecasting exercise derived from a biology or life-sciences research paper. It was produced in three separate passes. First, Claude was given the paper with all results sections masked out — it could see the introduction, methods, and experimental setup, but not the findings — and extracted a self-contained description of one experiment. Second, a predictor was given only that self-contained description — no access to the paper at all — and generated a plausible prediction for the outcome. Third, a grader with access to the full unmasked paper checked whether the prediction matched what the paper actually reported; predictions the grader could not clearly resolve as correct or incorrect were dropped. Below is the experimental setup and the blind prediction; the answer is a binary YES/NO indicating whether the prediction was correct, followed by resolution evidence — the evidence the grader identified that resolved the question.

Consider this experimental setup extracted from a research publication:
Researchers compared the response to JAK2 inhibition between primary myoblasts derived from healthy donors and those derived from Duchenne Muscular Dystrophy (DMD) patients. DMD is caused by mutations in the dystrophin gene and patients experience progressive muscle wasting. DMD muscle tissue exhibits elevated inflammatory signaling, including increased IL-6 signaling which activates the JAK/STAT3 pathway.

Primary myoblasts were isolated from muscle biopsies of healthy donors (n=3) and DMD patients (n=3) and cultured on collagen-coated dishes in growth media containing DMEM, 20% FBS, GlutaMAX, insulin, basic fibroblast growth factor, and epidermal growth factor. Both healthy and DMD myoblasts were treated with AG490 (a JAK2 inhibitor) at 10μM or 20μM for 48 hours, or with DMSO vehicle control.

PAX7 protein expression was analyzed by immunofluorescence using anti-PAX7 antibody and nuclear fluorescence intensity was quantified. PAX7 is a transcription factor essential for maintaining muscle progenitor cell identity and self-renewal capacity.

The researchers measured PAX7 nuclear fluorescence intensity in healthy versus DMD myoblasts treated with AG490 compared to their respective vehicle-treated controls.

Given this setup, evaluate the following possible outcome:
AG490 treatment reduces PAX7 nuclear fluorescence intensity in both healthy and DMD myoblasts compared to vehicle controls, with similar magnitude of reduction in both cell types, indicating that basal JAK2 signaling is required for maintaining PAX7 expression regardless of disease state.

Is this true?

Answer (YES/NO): NO